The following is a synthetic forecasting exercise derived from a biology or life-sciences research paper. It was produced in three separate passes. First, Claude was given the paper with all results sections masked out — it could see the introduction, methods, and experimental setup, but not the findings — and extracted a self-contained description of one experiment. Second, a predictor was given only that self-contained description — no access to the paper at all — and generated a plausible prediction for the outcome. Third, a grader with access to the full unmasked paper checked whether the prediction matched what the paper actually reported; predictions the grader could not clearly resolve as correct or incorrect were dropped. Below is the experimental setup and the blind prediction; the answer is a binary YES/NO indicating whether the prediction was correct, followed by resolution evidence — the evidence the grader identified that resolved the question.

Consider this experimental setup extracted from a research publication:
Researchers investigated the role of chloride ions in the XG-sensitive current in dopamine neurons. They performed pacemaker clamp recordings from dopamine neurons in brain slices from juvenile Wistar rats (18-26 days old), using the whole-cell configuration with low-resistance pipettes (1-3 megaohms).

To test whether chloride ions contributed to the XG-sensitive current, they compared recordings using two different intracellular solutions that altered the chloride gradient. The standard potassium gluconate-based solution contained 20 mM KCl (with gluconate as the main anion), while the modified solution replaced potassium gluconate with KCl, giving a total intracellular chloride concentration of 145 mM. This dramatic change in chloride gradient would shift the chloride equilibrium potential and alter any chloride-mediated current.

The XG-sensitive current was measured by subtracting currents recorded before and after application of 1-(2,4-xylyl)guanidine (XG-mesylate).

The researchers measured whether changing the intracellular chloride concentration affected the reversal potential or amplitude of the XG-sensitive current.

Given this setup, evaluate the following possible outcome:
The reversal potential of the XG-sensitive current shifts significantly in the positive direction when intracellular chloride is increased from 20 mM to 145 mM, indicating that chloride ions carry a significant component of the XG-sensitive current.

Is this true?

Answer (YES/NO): NO